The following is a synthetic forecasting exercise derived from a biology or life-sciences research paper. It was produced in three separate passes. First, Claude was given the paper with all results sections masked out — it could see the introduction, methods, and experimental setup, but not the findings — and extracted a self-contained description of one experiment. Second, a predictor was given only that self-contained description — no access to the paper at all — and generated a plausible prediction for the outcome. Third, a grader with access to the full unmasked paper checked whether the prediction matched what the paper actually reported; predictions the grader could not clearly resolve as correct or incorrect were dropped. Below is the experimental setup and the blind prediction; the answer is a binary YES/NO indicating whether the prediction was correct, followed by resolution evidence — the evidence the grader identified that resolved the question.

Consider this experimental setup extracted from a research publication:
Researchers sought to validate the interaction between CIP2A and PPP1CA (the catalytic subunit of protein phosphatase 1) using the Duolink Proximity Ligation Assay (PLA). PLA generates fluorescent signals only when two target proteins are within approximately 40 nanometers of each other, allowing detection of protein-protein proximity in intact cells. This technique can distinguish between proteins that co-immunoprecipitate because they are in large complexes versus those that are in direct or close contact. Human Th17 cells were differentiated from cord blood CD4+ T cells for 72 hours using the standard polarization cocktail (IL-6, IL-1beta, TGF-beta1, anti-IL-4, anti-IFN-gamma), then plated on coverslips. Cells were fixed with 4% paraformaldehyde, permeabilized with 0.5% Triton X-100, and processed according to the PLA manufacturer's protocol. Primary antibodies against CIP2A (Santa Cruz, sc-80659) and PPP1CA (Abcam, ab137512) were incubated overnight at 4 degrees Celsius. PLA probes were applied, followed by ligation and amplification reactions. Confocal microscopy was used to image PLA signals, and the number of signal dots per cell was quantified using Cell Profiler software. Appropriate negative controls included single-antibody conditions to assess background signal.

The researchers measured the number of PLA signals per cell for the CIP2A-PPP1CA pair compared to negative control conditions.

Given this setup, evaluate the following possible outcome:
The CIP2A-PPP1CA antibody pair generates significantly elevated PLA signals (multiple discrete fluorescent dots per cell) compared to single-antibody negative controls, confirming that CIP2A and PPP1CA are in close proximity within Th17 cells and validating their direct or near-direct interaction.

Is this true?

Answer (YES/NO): YES